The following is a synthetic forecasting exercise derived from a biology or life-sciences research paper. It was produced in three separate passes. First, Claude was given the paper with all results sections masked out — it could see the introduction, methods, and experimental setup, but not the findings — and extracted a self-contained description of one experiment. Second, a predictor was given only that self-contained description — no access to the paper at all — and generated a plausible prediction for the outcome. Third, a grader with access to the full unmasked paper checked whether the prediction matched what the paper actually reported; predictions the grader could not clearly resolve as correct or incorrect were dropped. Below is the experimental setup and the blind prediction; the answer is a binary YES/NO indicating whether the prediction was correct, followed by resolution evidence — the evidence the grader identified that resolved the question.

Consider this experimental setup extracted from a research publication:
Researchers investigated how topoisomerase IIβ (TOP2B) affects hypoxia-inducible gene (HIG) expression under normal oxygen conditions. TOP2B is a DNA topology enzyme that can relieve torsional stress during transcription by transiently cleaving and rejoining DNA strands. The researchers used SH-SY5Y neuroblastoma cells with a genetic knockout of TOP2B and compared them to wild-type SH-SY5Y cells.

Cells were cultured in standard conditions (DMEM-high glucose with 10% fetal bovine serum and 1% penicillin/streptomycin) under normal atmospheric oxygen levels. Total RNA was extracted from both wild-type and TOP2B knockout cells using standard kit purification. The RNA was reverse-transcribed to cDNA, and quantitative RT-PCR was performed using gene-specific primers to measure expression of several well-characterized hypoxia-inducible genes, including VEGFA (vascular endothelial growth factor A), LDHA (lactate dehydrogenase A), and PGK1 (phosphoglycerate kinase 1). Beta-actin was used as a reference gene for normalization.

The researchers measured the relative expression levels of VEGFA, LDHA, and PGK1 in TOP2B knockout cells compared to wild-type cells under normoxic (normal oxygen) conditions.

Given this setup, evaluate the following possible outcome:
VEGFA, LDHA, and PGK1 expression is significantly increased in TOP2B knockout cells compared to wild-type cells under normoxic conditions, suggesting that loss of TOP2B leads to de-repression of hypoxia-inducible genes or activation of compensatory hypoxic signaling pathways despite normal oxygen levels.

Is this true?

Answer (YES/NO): YES